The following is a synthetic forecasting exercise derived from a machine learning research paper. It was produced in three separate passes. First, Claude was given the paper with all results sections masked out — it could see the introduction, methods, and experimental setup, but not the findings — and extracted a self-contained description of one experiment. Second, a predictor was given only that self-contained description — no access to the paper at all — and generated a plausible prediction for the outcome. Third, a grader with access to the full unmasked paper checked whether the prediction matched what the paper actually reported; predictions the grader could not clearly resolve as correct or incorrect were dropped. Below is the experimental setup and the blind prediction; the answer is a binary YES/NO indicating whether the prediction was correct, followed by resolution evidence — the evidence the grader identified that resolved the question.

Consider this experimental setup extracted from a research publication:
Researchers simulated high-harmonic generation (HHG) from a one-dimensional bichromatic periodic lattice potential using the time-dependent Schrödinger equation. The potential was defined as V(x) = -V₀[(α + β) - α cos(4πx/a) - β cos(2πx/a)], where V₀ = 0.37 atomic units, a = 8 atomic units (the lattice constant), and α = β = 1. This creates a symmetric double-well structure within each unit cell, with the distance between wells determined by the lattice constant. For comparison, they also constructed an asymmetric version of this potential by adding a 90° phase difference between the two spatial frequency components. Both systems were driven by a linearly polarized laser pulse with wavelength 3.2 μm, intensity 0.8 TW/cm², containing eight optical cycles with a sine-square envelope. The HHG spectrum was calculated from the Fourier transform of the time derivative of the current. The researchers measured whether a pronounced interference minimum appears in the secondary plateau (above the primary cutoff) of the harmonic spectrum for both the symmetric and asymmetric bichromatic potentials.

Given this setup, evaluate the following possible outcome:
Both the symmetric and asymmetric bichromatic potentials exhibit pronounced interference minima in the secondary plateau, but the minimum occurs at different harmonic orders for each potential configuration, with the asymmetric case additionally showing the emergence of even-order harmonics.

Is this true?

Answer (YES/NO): NO